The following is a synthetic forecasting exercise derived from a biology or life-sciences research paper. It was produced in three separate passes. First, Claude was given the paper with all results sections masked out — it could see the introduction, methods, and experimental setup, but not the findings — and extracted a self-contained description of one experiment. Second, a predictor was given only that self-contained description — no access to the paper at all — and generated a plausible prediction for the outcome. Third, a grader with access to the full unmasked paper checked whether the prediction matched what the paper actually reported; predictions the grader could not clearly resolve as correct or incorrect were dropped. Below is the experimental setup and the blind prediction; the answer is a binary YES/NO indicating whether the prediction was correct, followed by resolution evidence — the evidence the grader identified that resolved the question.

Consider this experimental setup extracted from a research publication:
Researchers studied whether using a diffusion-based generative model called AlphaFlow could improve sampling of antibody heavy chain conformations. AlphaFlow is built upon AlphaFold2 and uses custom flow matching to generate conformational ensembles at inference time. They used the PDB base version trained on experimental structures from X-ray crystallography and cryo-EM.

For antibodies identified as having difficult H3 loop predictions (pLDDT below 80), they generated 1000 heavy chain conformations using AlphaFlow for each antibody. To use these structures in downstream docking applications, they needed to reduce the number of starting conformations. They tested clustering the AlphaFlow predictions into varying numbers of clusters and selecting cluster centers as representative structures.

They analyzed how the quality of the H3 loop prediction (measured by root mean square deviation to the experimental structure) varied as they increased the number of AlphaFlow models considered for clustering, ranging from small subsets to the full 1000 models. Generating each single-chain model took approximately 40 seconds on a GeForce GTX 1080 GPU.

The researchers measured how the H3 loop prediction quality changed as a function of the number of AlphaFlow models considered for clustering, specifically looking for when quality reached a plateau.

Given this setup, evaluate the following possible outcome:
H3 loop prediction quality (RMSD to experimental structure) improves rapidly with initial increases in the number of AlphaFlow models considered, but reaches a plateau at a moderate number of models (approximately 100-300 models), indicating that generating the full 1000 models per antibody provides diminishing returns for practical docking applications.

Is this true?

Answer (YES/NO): NO